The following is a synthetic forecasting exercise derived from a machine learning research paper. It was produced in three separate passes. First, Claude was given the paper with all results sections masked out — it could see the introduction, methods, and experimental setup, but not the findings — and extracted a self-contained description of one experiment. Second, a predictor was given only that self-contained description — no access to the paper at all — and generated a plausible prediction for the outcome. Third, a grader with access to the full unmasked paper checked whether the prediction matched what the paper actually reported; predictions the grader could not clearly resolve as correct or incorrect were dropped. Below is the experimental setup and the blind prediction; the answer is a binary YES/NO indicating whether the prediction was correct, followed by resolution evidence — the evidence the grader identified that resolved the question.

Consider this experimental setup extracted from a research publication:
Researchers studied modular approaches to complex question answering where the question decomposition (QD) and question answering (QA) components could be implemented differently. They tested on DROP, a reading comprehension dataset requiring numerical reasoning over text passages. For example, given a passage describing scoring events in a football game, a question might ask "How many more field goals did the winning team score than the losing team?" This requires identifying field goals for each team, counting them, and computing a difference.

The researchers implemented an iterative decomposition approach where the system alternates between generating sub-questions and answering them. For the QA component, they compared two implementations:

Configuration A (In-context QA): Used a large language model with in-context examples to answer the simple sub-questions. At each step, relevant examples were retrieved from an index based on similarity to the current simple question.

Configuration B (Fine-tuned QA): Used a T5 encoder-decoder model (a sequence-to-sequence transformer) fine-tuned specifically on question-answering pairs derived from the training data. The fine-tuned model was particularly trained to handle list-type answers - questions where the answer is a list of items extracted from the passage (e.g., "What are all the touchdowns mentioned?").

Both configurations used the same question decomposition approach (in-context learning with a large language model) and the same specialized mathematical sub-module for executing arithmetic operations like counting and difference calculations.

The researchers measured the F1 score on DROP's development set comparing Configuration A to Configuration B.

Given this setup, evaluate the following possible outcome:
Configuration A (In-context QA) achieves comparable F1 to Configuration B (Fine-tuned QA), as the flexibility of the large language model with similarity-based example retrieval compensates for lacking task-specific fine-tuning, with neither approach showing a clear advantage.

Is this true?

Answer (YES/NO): NO